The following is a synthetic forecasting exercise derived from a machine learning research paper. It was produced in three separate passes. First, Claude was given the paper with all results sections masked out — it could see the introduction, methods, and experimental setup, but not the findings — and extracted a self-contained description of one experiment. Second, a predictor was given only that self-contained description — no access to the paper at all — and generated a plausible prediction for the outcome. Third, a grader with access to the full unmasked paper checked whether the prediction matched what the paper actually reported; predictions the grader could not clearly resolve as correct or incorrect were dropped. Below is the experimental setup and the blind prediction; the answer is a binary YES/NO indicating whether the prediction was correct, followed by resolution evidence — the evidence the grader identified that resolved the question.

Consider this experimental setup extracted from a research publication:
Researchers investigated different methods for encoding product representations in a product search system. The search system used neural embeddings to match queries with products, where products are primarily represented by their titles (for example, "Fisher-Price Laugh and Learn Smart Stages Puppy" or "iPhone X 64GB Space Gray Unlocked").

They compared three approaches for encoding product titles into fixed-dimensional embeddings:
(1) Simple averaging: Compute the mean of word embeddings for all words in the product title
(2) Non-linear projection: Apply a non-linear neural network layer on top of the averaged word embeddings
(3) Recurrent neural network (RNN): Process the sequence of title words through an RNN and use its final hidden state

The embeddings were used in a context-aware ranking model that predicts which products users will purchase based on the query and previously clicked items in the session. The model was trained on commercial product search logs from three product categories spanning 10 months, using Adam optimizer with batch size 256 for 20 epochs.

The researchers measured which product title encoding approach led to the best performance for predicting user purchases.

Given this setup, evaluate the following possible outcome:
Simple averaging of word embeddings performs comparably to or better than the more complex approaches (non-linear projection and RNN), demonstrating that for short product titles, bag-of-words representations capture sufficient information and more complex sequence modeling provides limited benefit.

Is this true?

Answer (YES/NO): YES